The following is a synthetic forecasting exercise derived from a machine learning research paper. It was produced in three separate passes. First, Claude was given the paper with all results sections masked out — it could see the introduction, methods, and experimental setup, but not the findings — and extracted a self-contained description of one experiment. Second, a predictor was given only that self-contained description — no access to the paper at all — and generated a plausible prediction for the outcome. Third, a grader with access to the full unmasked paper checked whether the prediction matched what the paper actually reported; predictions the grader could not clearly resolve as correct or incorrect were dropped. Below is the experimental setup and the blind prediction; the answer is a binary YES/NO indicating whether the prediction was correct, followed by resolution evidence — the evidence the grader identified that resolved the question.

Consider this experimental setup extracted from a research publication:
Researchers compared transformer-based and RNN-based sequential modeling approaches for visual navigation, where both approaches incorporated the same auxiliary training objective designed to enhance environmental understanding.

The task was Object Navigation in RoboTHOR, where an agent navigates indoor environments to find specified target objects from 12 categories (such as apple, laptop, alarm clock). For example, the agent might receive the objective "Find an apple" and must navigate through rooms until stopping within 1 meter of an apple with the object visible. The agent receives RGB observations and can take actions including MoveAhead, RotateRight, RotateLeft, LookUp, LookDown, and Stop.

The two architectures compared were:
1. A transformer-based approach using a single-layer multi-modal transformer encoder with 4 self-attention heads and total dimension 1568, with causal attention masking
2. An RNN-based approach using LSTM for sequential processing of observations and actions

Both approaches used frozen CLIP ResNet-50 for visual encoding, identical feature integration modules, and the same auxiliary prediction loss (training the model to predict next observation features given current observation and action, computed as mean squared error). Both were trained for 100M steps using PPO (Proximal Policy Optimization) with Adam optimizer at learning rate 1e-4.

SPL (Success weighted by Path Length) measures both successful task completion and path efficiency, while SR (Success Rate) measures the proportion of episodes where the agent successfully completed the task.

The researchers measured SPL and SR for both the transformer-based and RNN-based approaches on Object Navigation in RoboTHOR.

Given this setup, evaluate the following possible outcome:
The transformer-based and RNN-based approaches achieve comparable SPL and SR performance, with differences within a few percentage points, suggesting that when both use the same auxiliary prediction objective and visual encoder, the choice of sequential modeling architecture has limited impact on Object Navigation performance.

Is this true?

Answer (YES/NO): NO